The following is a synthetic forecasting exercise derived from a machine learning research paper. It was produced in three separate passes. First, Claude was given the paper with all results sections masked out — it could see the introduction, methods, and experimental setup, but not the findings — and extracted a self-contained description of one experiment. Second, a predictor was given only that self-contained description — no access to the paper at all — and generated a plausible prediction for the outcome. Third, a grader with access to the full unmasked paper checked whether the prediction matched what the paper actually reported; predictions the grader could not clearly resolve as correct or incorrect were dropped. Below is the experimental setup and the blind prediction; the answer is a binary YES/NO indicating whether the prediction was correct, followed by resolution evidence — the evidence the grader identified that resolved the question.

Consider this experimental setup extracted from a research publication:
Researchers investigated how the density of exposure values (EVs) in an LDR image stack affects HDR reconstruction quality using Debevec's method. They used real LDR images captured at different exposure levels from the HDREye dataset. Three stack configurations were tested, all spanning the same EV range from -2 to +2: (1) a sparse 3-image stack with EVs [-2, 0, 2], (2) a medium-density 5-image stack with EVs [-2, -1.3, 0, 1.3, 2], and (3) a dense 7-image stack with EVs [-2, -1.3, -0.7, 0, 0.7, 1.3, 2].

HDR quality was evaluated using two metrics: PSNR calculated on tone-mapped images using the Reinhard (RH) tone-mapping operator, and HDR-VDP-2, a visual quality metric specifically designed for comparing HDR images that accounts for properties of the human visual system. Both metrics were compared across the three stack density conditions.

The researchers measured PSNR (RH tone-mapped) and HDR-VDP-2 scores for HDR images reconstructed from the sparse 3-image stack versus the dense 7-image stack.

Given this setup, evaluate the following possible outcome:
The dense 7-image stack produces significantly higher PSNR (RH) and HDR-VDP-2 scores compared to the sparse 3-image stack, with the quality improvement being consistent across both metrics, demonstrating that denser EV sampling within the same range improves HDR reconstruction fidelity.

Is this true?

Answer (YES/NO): NO